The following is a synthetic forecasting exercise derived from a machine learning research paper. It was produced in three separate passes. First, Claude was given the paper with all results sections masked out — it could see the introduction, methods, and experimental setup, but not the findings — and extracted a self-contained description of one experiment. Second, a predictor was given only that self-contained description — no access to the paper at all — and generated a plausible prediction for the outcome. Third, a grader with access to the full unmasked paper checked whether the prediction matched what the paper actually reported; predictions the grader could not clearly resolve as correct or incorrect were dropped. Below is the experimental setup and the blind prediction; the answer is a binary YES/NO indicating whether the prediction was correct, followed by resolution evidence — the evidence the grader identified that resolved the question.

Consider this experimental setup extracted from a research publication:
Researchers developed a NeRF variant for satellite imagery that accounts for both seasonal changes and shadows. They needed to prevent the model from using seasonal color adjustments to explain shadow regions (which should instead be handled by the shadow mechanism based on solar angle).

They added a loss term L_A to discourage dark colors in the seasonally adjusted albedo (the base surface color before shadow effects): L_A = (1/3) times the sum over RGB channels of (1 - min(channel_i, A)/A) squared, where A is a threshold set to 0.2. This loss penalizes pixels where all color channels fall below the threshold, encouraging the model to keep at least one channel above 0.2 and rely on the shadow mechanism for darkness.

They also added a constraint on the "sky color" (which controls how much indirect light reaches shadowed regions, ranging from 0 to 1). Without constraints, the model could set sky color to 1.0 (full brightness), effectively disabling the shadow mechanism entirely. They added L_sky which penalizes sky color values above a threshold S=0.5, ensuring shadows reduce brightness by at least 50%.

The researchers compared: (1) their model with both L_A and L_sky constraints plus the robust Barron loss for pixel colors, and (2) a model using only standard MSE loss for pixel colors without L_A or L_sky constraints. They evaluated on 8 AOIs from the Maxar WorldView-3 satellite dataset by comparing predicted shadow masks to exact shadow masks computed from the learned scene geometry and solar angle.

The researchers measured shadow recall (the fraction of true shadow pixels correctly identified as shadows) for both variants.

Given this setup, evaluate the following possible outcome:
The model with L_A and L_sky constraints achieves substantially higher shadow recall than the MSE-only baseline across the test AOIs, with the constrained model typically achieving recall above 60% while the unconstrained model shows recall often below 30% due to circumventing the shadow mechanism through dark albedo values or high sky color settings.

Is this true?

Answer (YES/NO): NO